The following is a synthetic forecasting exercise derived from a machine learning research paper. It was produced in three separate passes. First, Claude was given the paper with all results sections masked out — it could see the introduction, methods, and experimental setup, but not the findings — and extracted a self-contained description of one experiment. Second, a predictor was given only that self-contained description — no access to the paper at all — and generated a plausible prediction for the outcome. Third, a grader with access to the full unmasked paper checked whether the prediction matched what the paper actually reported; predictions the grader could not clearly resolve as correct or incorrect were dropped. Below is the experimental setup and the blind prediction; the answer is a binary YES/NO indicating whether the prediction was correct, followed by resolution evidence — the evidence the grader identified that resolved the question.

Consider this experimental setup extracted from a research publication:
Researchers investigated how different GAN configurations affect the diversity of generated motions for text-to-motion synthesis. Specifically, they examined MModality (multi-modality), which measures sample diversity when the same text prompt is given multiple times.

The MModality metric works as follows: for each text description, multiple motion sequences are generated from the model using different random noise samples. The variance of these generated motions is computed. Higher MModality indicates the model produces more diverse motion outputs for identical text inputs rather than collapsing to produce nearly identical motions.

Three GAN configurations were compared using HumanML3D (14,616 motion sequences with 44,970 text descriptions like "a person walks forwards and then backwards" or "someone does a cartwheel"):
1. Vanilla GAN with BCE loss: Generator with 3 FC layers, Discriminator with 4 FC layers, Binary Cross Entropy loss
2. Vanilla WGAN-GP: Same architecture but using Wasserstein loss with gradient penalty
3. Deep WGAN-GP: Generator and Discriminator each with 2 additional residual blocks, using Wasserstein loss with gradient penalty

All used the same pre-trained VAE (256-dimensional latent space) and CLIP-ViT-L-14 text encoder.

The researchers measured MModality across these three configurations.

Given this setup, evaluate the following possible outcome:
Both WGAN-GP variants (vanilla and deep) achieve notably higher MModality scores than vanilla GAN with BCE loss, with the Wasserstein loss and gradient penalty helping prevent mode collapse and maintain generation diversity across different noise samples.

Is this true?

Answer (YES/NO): YES